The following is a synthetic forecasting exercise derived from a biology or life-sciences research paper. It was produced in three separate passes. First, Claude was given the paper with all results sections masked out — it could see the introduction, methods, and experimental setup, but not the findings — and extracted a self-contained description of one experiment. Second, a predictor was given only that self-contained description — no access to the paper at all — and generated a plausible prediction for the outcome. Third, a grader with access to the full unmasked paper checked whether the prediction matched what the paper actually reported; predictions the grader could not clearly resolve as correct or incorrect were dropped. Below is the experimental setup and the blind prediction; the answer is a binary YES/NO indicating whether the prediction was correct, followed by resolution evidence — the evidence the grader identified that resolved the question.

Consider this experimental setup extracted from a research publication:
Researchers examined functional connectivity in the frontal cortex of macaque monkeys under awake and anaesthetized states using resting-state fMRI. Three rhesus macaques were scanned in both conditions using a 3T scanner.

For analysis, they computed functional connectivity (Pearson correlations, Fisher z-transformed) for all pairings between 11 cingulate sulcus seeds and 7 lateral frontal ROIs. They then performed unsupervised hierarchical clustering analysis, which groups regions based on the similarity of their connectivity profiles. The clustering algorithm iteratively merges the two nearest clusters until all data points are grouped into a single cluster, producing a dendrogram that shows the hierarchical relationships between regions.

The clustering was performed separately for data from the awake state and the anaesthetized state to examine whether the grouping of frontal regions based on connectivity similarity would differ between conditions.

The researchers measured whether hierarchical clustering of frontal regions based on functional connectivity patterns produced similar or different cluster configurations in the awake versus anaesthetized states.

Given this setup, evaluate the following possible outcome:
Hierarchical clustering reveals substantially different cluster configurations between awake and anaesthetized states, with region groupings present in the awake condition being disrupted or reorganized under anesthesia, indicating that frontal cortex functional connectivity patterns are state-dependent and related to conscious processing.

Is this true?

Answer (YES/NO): YES